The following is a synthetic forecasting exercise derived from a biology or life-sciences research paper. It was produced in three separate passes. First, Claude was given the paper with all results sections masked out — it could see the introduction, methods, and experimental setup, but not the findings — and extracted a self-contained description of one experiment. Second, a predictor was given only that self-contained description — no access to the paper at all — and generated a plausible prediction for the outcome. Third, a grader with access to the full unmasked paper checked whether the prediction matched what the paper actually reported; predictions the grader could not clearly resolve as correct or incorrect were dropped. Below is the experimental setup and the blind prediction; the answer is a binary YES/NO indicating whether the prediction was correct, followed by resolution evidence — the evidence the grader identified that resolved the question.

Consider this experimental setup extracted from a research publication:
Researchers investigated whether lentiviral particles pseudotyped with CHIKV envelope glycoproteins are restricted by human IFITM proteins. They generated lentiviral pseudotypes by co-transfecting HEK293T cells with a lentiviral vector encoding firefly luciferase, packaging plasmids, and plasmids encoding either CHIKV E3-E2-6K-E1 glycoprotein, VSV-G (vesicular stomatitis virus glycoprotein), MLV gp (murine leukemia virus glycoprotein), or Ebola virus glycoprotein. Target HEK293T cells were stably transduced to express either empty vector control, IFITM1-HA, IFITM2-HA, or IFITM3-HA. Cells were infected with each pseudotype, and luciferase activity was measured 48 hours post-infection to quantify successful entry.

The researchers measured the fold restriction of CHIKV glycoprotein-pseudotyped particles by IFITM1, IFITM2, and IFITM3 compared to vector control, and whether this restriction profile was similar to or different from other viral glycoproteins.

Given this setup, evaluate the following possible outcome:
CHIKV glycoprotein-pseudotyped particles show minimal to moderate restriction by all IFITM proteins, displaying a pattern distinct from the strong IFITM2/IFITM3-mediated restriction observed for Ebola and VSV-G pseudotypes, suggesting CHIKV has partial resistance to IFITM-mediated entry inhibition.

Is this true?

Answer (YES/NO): NO